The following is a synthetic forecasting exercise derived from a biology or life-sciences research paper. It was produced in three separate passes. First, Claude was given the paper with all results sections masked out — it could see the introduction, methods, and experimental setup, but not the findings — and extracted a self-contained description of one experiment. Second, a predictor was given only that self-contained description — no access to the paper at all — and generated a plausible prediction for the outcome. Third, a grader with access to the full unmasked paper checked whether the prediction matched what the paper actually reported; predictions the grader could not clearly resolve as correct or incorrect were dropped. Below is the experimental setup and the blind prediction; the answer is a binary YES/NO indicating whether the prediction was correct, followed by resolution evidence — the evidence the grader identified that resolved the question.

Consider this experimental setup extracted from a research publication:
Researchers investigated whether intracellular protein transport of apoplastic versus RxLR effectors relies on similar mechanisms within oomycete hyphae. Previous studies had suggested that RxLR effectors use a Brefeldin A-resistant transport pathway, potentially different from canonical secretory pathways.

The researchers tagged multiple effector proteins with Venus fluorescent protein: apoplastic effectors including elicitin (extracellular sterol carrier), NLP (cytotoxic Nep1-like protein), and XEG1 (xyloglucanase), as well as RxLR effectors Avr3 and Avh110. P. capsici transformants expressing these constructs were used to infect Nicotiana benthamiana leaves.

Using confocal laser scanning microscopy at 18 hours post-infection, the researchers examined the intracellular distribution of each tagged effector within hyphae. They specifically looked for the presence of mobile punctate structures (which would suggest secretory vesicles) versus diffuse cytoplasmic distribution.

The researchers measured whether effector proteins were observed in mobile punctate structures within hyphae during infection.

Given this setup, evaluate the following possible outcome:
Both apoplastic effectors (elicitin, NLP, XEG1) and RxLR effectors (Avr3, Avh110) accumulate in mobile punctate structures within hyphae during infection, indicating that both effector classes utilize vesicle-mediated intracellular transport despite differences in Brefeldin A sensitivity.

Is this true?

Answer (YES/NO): NO